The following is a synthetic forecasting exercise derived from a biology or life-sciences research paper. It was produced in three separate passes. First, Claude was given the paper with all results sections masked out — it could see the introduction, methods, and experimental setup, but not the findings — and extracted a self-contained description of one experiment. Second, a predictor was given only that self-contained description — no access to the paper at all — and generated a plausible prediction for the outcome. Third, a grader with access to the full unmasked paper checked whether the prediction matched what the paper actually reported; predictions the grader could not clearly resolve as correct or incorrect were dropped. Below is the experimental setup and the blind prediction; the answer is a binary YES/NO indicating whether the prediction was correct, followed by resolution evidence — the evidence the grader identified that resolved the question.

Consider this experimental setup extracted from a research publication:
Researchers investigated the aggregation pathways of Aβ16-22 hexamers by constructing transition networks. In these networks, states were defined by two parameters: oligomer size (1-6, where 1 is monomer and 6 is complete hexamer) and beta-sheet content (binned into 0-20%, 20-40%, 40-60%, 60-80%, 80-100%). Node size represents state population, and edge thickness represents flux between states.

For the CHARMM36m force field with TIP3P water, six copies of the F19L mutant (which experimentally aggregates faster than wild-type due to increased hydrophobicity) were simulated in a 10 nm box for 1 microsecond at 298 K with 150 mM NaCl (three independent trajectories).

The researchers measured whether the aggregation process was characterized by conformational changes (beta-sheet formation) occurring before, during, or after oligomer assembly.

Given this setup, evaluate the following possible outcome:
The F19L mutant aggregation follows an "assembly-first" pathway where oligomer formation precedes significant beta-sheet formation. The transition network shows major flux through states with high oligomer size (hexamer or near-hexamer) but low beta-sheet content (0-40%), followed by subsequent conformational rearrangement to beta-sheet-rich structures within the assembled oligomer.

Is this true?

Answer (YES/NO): NO